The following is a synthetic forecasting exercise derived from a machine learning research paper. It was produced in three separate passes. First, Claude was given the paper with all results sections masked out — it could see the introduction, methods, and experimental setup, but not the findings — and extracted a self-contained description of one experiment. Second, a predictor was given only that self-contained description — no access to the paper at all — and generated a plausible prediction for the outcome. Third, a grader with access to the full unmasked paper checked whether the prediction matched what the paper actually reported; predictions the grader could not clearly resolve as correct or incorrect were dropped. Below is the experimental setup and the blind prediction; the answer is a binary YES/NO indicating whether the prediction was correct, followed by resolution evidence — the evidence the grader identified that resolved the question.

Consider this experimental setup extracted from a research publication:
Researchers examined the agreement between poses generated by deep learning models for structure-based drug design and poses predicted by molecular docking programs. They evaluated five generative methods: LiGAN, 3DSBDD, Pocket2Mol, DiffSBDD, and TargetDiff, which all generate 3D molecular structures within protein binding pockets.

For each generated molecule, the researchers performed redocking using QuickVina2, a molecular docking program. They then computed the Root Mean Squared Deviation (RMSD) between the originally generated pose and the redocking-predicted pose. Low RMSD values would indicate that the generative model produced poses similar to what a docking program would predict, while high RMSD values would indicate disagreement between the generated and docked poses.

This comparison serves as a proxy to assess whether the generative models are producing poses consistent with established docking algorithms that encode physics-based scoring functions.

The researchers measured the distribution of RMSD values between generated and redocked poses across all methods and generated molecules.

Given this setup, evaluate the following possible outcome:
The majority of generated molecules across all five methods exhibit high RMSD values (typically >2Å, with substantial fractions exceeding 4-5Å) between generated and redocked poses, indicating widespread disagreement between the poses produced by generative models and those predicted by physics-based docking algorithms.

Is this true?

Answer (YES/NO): YES